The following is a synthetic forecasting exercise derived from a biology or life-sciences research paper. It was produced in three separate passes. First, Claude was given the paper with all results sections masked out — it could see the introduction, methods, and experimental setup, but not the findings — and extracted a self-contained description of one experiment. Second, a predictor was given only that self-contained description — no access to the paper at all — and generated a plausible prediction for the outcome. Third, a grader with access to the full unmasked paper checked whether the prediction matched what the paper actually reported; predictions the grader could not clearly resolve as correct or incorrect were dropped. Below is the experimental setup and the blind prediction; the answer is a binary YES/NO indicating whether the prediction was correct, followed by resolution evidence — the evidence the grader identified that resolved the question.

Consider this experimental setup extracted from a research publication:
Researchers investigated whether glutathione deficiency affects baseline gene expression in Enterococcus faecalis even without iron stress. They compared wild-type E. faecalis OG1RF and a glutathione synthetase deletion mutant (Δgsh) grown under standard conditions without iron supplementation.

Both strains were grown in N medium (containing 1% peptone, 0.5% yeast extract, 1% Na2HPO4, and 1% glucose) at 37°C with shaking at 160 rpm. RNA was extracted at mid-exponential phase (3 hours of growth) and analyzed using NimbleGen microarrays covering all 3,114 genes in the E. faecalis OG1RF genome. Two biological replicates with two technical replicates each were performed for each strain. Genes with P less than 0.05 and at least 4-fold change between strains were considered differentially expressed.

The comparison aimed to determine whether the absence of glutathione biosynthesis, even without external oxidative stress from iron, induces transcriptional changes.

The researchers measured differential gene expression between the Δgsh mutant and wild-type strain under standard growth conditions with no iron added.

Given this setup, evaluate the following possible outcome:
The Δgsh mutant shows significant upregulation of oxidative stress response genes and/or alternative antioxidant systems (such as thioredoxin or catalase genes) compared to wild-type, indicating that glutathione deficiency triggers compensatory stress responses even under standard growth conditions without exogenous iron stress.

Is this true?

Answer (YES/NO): NO